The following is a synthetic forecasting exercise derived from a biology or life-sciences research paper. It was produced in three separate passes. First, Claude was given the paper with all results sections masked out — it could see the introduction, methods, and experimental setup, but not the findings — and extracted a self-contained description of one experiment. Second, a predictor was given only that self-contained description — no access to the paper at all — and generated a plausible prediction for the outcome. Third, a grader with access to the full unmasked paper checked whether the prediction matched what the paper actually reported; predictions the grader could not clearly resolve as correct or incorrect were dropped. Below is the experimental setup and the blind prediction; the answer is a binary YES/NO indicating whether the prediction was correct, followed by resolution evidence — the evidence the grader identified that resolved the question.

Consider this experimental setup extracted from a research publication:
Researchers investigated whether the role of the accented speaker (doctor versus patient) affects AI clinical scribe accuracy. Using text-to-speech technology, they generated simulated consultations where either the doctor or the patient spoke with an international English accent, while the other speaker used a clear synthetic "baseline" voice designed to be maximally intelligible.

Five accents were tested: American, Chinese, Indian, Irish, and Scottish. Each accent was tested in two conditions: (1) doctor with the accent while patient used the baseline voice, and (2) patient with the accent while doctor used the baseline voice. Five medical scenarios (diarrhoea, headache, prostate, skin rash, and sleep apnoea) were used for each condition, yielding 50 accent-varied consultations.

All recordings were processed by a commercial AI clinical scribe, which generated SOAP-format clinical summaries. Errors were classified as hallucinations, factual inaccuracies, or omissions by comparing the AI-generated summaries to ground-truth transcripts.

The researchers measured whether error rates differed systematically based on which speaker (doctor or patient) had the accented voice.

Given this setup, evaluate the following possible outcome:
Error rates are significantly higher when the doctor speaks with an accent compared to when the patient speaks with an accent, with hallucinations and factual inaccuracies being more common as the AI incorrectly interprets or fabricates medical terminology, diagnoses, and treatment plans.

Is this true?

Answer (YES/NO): NO